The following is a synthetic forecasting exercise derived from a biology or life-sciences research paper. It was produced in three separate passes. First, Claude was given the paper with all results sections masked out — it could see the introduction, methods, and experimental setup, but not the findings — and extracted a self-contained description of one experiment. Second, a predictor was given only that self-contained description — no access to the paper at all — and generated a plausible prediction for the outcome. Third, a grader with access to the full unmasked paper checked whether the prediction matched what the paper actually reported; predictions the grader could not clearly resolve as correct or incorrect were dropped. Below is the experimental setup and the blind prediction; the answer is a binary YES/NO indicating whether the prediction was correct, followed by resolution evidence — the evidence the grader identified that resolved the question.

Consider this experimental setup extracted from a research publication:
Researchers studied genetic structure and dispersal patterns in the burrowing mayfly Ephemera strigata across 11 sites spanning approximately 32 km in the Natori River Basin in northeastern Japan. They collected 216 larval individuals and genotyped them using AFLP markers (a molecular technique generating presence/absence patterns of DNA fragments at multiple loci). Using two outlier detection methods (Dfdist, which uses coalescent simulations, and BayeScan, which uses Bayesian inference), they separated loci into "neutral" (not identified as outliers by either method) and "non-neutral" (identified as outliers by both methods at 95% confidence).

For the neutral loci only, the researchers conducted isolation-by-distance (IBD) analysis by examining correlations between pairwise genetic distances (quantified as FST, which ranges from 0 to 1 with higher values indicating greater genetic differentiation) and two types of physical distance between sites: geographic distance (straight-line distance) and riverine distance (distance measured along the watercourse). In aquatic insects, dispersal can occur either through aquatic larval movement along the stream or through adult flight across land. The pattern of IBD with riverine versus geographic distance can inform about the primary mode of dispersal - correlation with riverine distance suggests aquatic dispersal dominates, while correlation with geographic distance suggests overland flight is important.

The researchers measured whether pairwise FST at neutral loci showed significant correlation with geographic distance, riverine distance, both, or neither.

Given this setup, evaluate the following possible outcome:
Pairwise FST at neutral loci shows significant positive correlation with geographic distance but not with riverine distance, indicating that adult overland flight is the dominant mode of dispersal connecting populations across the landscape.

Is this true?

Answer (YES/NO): NO